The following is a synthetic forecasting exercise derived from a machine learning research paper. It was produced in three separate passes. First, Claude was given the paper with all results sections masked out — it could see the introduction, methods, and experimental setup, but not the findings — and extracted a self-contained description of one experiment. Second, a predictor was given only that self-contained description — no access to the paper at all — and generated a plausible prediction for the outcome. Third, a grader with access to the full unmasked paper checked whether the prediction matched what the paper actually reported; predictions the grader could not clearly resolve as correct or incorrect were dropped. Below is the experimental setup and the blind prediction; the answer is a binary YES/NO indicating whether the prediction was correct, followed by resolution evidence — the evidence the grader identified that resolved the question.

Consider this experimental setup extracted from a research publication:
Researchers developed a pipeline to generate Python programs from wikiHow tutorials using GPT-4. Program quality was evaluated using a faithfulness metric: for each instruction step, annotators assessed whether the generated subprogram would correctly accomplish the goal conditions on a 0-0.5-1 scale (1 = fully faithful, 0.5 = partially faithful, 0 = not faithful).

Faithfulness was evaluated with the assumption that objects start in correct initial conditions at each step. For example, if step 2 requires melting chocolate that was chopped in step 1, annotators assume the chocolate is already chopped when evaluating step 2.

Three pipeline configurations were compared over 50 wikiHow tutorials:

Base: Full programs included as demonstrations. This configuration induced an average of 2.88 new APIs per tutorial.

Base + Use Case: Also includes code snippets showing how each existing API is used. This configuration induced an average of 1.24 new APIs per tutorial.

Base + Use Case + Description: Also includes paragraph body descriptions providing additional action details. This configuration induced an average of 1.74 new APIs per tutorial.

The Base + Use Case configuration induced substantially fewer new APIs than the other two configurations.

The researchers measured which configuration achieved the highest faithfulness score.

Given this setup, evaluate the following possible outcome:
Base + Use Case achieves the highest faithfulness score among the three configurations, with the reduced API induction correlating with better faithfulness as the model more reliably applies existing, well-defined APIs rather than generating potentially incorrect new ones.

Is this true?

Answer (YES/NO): NO